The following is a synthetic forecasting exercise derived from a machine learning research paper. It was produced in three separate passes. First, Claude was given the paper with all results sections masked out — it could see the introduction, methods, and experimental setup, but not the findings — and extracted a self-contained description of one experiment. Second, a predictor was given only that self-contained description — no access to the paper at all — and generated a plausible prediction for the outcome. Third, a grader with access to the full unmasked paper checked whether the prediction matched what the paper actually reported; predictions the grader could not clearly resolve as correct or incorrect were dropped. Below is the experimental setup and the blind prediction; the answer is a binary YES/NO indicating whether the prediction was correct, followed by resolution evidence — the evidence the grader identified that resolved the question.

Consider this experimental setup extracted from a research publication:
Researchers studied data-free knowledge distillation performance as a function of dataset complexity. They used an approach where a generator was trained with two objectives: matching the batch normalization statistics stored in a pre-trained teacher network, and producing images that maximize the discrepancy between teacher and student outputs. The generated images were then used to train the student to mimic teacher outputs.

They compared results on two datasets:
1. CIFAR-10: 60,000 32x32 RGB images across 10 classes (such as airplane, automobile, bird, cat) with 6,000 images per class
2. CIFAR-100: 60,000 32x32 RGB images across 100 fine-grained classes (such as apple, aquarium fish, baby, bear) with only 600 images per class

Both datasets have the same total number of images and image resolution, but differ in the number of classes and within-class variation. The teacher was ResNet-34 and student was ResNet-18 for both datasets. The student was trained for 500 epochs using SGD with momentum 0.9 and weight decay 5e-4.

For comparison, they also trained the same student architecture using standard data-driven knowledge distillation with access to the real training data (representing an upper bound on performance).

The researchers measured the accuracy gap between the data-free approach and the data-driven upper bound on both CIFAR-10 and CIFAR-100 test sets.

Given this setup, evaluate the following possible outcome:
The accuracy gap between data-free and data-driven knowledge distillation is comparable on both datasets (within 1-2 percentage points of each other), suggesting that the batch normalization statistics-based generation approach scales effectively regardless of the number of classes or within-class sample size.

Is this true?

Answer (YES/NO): NO